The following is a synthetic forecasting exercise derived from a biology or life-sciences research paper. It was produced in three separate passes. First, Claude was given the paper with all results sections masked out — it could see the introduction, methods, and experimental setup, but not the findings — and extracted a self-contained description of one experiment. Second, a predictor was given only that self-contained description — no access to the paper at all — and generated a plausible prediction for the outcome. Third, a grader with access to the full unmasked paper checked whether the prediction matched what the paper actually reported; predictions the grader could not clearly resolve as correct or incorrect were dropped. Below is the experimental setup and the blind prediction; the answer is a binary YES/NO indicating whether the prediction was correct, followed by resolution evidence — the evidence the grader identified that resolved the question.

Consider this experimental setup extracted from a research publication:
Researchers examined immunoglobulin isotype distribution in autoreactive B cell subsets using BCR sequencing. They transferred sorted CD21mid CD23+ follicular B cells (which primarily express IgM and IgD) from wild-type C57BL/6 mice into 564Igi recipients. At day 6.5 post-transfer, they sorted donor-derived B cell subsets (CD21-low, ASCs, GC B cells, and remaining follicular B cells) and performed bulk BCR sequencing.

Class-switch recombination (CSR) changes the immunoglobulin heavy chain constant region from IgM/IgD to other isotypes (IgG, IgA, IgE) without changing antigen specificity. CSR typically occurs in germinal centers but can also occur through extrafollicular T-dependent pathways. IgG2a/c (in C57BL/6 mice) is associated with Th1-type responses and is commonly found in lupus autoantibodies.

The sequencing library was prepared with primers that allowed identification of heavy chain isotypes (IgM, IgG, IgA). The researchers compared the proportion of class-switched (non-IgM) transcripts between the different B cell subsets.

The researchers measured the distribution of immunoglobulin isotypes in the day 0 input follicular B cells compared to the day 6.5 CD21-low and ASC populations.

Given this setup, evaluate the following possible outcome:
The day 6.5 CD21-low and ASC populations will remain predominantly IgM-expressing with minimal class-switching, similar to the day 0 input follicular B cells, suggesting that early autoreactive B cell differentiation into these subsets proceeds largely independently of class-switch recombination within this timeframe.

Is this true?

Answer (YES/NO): NO